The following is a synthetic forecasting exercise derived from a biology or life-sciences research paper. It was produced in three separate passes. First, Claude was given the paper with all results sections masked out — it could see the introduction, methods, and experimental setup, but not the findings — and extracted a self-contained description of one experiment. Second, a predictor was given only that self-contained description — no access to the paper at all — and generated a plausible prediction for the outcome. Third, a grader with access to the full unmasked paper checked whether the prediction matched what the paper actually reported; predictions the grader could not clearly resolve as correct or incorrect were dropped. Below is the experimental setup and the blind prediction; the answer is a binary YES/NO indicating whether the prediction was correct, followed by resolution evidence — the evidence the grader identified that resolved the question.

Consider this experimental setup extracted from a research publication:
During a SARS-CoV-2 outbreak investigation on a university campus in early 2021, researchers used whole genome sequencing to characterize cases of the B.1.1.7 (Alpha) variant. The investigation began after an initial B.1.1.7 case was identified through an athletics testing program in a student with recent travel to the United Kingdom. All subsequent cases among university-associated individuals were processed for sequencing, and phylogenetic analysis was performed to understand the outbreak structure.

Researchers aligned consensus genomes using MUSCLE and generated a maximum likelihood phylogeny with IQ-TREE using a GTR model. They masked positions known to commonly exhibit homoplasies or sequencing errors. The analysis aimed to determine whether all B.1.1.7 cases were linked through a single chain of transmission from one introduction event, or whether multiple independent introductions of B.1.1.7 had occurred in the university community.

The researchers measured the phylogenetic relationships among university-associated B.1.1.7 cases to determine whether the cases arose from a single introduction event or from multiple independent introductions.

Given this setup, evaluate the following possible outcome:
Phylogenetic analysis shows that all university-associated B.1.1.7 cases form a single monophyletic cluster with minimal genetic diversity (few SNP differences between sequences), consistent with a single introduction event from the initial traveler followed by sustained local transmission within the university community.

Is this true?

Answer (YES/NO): NO